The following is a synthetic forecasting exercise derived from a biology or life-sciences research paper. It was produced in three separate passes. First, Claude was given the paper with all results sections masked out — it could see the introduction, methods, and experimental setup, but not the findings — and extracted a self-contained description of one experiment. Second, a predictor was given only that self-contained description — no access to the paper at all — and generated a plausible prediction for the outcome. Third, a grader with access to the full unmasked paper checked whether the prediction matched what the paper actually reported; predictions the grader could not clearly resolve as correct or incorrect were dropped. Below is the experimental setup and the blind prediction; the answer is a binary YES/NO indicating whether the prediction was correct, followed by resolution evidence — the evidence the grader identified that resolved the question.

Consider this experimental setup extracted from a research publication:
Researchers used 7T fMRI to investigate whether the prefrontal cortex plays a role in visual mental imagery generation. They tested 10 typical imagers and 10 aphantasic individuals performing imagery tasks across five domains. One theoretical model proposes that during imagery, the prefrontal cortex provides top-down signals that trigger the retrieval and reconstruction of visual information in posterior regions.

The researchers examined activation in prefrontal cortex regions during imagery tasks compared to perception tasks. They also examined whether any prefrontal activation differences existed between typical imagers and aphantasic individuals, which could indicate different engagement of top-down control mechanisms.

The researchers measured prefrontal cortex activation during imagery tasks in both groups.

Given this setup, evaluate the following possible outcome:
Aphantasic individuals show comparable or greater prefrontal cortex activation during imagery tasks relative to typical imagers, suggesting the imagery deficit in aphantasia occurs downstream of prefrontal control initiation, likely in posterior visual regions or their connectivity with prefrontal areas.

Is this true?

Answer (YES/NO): YES